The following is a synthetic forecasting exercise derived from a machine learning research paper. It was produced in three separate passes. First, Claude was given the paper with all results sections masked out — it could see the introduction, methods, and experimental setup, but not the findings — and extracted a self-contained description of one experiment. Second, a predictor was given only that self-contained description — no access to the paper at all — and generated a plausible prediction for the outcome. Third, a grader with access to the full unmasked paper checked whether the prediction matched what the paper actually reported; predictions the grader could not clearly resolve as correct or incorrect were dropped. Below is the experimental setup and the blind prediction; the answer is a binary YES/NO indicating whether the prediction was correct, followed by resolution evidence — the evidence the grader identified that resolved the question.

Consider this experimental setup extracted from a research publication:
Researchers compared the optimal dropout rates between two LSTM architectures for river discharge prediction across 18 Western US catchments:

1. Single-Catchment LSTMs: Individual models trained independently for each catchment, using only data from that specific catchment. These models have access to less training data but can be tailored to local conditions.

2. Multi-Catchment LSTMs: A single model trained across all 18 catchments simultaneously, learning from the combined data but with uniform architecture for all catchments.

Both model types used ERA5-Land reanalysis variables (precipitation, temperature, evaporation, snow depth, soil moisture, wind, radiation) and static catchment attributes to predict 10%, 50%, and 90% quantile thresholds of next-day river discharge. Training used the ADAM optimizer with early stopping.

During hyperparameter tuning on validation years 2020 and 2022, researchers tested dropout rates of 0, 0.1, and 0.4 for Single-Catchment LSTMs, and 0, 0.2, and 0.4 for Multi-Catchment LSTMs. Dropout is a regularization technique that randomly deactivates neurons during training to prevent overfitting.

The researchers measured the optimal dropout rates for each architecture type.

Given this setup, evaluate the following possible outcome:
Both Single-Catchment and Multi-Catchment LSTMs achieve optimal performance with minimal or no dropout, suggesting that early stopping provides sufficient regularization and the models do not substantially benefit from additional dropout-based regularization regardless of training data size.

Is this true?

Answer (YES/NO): NO